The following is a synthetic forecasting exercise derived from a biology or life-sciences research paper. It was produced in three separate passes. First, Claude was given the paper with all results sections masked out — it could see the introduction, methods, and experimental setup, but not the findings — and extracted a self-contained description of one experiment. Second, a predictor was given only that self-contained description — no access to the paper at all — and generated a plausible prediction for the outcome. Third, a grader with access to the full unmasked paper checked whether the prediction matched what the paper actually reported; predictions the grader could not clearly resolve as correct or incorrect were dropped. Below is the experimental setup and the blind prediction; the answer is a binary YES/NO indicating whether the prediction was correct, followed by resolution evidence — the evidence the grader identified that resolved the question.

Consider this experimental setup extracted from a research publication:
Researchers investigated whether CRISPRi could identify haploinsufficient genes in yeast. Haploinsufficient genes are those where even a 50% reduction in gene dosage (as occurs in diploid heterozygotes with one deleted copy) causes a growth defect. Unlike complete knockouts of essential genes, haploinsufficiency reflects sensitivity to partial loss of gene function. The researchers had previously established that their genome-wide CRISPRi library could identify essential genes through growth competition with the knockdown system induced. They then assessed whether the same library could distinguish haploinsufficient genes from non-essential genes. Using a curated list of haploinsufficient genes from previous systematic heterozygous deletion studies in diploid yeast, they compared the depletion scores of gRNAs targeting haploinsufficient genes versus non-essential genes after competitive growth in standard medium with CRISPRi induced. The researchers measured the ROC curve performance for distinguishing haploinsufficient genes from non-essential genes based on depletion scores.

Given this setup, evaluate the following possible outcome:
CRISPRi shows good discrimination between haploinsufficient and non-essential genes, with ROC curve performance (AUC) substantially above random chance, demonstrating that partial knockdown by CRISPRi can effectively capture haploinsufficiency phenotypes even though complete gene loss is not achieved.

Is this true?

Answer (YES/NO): YES